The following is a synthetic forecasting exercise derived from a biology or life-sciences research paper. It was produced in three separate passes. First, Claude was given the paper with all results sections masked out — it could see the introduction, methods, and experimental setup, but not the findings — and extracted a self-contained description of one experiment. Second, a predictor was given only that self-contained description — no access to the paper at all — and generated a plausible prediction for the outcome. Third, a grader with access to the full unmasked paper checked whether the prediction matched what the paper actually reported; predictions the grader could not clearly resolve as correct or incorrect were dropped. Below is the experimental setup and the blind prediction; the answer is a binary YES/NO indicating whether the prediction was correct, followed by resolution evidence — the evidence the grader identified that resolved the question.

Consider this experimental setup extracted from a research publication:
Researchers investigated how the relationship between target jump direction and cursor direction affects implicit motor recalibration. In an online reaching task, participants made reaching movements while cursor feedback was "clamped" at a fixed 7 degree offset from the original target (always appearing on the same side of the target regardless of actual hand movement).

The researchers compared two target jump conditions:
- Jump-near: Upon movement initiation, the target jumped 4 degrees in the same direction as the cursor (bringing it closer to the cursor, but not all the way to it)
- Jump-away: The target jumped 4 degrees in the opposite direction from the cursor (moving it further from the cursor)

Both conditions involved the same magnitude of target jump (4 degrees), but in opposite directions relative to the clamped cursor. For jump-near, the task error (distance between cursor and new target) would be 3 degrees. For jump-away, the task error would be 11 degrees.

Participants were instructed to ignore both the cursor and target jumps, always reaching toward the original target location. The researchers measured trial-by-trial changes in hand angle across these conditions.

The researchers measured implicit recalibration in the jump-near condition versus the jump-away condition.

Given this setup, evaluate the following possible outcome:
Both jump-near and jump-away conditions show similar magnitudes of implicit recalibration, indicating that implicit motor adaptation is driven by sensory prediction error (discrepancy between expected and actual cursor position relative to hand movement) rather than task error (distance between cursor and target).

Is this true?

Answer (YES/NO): NO